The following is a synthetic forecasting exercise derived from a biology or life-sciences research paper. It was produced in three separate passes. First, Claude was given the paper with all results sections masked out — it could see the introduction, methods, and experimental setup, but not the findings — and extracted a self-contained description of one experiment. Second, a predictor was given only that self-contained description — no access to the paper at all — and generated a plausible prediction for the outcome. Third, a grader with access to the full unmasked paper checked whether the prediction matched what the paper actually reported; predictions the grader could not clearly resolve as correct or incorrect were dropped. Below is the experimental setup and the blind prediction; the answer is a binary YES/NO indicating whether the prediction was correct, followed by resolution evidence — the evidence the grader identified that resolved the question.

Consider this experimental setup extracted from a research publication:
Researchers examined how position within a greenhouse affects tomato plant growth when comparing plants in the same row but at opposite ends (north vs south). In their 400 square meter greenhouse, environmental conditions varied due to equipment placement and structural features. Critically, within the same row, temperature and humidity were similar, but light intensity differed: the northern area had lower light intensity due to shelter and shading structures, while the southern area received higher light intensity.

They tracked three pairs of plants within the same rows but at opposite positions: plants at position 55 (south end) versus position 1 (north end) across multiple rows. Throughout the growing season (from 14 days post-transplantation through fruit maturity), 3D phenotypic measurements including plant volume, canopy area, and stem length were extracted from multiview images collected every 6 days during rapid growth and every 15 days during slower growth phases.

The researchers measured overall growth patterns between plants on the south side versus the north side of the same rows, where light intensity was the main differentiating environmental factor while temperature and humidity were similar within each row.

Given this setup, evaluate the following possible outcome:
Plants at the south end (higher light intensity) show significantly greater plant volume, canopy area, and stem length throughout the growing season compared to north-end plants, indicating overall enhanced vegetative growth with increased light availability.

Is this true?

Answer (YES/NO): NO